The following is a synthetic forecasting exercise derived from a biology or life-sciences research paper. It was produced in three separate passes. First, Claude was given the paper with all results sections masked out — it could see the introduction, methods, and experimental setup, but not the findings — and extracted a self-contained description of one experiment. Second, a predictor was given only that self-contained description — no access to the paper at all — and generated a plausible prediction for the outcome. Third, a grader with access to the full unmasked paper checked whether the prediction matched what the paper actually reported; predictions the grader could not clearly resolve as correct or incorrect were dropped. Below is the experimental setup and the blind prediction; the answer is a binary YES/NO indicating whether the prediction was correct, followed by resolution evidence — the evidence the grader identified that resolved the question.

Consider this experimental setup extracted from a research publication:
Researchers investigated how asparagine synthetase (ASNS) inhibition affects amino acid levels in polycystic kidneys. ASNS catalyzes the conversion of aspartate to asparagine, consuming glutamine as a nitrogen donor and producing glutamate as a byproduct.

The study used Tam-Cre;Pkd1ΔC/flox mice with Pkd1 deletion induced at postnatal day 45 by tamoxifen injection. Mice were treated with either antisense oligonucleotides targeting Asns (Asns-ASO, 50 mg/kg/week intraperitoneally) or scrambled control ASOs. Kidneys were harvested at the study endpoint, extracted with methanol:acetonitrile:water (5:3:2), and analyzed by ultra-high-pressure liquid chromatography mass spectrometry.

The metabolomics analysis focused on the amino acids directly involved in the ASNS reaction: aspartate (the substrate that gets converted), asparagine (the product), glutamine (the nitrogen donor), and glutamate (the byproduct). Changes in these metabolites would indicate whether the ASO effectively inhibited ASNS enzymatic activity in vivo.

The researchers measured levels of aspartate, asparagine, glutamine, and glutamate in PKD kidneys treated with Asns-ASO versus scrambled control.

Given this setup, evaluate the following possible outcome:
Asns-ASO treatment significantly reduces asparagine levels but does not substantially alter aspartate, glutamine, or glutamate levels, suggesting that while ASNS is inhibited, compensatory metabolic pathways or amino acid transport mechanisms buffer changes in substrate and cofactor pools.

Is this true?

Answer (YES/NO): NO